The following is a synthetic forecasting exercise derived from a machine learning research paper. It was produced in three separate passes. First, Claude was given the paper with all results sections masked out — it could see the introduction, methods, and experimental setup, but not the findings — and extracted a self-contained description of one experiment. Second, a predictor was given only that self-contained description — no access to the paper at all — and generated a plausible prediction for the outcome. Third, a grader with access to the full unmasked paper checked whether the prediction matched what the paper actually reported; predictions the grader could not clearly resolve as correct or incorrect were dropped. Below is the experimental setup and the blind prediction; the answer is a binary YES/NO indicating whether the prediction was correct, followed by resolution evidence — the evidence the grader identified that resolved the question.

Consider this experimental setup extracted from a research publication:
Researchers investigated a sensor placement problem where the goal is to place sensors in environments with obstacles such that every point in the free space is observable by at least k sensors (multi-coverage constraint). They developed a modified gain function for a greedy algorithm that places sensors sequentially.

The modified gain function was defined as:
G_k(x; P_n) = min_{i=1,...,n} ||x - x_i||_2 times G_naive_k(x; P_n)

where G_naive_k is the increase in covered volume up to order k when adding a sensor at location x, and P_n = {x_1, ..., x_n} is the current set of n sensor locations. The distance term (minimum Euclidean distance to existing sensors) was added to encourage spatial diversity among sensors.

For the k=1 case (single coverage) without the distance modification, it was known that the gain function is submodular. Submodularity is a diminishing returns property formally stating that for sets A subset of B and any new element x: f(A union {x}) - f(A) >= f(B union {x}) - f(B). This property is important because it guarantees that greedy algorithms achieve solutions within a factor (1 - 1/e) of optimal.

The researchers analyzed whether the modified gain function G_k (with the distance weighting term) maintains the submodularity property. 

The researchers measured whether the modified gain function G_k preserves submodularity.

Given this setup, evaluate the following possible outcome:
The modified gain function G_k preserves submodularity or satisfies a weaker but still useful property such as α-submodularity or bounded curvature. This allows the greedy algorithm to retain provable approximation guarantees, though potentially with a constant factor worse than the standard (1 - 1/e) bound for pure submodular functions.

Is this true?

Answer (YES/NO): NO